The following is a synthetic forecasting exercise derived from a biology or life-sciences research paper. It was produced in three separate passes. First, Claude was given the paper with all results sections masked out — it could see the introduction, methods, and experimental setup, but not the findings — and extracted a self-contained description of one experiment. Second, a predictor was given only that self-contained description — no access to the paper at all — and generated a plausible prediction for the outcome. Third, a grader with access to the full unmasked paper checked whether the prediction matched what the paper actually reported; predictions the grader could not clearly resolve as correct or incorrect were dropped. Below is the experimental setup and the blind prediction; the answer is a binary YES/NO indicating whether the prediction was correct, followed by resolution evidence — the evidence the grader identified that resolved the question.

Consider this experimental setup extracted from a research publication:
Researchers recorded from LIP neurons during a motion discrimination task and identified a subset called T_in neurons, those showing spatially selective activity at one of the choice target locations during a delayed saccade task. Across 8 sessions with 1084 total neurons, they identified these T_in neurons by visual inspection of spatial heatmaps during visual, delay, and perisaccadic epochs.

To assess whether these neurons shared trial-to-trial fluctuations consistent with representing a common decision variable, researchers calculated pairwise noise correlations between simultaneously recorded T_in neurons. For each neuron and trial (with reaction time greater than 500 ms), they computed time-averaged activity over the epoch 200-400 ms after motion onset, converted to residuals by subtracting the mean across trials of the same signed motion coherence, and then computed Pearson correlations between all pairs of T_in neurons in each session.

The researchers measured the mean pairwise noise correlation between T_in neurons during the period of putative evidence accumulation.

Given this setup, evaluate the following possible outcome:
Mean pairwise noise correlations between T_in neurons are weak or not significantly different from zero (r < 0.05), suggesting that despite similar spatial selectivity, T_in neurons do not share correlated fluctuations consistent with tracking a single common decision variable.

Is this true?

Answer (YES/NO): NO